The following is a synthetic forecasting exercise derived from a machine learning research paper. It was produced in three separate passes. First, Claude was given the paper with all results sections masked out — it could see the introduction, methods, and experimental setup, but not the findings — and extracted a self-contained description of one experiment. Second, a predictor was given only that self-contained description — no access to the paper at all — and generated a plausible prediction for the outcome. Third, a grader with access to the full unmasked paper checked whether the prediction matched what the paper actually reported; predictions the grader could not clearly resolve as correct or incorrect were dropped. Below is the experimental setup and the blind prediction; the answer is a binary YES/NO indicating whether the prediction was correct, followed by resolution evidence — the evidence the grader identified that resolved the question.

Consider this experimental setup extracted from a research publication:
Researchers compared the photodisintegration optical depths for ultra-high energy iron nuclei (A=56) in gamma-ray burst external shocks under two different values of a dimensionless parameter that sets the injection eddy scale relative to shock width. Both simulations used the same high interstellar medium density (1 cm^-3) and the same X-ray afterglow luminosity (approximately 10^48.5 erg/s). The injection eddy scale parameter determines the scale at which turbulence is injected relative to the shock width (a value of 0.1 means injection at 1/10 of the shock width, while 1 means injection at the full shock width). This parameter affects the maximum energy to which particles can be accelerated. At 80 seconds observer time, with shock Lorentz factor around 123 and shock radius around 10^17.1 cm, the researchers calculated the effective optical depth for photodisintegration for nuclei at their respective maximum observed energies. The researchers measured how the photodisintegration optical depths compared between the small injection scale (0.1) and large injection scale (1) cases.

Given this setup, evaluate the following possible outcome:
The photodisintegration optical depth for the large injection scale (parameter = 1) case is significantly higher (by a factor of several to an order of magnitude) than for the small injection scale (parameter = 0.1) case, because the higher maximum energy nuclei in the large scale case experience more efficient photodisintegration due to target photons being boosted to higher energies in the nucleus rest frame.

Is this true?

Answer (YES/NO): YES